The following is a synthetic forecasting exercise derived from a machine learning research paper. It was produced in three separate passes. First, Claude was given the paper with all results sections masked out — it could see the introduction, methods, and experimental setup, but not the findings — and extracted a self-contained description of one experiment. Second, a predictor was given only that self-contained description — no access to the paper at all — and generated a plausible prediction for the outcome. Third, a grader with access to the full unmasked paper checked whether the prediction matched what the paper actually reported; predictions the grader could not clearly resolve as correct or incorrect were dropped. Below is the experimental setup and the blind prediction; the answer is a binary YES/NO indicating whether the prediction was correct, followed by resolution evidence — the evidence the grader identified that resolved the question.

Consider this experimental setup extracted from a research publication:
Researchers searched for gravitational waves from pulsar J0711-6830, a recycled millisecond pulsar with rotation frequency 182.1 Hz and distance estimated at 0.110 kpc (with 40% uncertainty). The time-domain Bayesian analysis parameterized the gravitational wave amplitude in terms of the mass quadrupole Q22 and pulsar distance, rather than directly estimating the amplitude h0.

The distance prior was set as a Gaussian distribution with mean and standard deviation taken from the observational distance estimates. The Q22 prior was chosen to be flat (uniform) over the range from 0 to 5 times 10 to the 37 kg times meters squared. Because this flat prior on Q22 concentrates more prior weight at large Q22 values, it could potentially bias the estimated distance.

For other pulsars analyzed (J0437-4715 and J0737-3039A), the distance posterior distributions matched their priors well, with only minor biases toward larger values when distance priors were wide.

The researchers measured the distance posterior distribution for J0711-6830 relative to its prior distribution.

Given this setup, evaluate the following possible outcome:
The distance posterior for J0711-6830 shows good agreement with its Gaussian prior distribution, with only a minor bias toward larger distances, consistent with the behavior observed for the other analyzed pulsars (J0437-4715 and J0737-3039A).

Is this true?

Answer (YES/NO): NO